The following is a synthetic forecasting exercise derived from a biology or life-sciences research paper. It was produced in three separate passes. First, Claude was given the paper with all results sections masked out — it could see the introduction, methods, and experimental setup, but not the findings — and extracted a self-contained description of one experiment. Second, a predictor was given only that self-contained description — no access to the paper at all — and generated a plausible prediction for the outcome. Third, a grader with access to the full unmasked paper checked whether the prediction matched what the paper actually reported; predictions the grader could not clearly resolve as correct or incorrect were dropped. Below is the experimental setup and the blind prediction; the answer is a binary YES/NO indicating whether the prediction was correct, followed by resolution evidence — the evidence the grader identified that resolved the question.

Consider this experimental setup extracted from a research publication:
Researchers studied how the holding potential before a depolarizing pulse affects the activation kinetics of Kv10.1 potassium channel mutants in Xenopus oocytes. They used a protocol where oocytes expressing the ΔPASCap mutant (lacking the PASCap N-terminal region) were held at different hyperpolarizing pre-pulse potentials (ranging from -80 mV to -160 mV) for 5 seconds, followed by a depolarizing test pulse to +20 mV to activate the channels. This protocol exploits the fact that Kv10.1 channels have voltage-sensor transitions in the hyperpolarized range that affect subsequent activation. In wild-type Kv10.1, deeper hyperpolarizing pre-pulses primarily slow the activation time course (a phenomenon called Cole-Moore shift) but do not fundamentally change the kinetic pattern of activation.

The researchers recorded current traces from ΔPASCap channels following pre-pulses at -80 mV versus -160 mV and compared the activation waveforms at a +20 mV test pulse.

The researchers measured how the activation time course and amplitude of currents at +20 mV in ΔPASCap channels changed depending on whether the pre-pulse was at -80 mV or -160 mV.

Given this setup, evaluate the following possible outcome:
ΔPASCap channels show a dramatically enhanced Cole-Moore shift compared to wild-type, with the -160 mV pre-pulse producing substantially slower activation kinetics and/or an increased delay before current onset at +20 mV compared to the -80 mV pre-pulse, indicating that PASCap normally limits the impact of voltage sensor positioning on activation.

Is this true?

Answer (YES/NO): NO